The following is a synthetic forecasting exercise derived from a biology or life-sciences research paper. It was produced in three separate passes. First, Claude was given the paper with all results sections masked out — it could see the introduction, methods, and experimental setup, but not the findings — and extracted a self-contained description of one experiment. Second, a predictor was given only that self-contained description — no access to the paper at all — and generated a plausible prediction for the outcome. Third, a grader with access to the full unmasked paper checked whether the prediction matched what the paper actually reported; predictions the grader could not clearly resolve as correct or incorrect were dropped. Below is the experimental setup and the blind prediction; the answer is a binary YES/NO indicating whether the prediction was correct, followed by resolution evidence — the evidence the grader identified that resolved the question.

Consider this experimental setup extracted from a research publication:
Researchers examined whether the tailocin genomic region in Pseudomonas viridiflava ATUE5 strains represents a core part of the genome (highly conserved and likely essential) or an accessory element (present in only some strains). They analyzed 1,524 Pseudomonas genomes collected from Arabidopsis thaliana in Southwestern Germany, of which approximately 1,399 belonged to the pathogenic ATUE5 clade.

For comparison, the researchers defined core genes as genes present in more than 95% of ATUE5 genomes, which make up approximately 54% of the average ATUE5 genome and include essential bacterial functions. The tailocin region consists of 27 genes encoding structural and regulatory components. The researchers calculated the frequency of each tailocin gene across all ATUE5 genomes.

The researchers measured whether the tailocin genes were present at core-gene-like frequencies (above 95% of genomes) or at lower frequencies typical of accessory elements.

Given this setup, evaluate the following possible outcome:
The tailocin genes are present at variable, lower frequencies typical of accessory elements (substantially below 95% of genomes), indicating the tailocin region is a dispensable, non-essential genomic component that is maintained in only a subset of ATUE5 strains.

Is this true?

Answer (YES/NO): NO